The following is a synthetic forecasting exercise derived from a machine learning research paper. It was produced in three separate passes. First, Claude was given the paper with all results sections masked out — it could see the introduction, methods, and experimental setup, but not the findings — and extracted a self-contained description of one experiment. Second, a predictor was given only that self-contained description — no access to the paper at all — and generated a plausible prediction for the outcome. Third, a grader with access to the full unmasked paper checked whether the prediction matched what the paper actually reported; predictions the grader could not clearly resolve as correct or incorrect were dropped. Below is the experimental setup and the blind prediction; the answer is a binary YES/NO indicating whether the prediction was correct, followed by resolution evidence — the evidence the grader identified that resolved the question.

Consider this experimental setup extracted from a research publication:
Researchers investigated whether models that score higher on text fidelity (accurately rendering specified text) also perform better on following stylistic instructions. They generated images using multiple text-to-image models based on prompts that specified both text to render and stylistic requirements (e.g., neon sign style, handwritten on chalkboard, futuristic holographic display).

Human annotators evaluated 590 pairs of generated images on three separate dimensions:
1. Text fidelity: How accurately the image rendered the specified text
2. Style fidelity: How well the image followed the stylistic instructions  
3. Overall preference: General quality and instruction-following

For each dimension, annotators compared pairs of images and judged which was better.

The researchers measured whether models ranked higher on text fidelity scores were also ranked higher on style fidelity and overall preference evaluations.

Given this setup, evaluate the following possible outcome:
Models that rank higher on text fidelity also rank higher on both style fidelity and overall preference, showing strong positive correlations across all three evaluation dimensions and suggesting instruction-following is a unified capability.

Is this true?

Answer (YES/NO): NO